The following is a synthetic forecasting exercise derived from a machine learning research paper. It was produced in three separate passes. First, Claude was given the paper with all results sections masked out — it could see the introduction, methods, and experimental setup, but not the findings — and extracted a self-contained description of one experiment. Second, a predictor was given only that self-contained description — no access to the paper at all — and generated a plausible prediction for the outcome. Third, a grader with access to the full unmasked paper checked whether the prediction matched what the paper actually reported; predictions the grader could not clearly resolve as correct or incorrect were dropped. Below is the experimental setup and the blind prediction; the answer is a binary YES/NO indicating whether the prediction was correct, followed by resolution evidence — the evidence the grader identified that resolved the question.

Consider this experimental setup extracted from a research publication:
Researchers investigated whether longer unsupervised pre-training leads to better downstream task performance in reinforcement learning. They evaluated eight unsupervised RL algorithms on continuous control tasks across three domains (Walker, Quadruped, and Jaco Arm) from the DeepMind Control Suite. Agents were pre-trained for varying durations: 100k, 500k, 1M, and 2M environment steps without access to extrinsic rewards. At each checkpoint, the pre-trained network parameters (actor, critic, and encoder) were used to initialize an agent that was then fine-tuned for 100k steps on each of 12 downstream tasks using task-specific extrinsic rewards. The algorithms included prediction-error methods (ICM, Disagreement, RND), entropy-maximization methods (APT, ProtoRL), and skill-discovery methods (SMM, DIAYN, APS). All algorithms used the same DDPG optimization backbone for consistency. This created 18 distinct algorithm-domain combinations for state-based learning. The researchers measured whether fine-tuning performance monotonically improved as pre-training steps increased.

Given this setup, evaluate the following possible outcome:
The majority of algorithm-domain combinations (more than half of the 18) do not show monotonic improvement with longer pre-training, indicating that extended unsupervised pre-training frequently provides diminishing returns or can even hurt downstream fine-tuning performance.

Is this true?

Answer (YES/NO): NO